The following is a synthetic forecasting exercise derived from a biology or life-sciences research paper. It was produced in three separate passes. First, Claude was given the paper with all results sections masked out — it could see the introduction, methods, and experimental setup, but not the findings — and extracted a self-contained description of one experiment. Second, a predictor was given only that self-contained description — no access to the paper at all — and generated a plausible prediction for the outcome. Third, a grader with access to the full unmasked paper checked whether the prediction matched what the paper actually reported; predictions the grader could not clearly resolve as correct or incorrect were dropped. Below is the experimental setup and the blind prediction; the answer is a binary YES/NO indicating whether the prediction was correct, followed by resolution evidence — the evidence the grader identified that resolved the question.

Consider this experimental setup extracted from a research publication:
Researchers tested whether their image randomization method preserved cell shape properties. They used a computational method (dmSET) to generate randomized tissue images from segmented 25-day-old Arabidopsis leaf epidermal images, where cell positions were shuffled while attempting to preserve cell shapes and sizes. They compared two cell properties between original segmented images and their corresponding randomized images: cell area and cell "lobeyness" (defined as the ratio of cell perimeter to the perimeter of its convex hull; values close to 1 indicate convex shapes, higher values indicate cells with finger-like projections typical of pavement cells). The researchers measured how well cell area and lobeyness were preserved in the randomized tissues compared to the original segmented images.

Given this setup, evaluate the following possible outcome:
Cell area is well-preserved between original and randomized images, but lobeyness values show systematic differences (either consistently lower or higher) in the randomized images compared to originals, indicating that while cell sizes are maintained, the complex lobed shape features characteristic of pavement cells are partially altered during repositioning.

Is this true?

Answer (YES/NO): YES